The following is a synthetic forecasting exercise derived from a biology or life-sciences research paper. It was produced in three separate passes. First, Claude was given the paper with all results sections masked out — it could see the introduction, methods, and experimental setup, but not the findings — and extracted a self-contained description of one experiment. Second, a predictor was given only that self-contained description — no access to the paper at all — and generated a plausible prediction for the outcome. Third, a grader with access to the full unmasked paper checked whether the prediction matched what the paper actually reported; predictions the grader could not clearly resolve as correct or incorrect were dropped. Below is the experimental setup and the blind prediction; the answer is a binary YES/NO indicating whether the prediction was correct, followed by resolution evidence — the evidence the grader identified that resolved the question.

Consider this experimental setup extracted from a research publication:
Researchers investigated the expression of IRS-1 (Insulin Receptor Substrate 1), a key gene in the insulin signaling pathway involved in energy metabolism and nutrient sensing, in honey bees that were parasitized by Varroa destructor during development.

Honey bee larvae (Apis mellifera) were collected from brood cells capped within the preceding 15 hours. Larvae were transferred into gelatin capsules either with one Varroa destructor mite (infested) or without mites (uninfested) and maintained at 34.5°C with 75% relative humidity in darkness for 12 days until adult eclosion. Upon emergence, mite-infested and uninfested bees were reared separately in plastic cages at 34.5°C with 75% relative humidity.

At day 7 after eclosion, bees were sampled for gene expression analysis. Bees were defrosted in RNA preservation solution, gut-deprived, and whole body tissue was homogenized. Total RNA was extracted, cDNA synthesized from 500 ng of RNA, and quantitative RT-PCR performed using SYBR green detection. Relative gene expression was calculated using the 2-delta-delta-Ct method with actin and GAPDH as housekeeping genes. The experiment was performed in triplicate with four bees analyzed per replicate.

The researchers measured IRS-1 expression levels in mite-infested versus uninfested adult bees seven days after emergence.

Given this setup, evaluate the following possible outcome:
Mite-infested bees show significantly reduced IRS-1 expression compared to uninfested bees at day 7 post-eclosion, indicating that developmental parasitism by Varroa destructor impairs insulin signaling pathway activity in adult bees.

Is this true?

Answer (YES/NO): NO